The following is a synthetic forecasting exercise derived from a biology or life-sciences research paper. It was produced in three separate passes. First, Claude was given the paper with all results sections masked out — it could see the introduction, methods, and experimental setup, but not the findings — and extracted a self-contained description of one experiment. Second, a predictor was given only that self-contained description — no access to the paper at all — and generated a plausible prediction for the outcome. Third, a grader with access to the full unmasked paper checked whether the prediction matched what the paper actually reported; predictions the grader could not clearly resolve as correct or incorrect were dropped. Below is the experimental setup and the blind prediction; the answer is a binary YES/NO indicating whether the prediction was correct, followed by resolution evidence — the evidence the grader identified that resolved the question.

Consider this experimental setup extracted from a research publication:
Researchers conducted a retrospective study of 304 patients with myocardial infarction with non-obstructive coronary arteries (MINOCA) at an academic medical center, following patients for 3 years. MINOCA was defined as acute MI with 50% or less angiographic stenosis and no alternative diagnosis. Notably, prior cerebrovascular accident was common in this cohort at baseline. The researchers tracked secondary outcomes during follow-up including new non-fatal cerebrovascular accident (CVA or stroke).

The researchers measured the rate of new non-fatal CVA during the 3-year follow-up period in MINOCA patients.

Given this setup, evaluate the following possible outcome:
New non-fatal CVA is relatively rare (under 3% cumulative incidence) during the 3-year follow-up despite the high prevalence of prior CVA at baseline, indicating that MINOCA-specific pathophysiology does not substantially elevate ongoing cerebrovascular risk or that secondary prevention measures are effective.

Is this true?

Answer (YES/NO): YES